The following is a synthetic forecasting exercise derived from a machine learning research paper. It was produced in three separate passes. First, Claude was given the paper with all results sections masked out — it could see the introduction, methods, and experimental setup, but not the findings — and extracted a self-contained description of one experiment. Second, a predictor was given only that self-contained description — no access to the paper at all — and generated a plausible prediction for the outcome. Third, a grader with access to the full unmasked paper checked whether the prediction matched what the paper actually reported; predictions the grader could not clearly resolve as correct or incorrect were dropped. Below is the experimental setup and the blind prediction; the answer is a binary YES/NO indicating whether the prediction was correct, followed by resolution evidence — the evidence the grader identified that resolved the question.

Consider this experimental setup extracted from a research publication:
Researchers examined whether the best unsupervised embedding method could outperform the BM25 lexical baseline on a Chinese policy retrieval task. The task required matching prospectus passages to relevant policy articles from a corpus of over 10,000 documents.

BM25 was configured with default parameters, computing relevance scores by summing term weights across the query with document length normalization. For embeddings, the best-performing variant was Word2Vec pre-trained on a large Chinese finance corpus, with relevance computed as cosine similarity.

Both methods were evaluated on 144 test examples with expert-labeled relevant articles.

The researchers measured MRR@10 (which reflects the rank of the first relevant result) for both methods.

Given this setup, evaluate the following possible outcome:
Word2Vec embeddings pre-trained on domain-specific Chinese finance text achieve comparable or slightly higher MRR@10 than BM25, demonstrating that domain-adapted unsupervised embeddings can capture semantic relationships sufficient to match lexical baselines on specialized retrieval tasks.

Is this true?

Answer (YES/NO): NO